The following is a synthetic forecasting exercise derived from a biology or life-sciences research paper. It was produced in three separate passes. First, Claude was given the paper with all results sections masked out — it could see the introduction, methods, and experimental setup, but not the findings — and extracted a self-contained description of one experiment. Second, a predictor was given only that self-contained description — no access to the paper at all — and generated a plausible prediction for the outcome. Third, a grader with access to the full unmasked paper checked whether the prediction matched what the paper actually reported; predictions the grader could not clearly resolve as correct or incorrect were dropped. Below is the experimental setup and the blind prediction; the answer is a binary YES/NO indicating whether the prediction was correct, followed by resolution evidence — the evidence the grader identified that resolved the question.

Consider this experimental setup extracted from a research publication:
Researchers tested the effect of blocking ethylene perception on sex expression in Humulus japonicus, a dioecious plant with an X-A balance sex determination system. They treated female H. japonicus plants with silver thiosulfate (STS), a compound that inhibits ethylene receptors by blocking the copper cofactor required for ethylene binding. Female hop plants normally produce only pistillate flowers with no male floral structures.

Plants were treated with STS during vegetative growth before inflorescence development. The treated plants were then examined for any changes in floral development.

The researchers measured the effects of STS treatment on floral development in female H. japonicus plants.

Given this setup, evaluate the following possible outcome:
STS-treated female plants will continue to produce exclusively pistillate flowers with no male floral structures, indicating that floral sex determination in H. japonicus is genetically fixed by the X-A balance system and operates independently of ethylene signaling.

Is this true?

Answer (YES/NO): NO